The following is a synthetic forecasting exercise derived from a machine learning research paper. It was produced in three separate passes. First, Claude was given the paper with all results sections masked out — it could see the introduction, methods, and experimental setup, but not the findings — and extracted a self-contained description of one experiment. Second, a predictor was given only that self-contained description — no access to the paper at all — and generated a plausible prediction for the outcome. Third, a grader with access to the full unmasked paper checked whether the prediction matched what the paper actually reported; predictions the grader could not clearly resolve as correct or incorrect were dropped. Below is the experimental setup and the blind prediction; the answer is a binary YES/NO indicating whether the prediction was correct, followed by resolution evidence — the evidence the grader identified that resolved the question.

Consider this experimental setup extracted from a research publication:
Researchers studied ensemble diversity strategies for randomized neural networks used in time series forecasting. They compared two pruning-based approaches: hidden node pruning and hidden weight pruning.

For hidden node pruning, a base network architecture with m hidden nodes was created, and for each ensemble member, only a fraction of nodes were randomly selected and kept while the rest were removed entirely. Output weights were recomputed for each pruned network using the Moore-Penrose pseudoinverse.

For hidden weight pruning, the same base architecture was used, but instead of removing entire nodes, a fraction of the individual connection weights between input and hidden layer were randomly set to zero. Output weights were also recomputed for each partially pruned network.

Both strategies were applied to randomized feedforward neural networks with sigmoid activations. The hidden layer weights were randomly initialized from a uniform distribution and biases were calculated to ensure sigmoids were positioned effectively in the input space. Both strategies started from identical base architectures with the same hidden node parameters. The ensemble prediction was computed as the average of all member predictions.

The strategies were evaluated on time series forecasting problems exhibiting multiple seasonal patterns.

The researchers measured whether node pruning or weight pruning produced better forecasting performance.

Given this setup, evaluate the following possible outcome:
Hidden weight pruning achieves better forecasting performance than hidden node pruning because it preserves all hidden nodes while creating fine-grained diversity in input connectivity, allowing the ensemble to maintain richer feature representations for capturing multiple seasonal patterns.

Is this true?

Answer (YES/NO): NO